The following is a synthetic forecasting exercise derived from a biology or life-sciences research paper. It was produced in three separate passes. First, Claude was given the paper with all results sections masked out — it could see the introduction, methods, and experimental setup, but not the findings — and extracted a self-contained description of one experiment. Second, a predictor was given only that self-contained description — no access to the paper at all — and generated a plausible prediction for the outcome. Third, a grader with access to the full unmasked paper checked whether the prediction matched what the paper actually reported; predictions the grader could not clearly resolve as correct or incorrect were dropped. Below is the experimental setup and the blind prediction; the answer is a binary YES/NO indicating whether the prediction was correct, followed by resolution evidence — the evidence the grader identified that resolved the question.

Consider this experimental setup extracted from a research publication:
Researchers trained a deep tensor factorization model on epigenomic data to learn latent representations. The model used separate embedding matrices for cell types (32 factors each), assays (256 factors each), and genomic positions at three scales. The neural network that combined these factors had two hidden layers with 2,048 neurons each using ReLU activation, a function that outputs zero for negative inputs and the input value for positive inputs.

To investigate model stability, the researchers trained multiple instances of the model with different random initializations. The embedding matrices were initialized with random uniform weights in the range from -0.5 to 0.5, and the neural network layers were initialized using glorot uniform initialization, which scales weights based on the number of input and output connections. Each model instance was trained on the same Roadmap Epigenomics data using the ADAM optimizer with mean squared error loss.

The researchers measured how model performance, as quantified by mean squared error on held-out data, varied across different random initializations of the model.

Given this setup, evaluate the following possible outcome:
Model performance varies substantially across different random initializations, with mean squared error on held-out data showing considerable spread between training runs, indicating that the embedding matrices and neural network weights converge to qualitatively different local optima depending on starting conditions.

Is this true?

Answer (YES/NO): NO